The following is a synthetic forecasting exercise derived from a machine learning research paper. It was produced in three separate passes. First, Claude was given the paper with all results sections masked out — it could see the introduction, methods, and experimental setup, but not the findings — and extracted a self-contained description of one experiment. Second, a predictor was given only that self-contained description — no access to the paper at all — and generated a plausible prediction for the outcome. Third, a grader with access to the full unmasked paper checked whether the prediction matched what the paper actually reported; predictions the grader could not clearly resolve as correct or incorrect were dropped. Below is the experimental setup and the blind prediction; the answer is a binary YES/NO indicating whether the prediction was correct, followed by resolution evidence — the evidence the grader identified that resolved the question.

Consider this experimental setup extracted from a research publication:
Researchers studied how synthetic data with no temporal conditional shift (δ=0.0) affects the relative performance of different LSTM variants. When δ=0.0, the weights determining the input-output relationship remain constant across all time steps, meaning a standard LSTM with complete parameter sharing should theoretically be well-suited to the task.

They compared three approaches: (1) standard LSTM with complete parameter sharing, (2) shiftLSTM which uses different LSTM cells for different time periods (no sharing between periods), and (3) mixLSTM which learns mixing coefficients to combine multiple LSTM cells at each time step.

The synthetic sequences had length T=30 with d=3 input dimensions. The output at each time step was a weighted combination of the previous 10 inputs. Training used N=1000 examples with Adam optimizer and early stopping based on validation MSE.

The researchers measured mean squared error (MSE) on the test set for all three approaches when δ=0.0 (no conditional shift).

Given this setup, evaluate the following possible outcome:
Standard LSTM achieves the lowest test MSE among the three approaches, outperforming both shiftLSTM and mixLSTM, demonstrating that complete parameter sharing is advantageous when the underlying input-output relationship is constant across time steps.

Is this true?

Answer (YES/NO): NO